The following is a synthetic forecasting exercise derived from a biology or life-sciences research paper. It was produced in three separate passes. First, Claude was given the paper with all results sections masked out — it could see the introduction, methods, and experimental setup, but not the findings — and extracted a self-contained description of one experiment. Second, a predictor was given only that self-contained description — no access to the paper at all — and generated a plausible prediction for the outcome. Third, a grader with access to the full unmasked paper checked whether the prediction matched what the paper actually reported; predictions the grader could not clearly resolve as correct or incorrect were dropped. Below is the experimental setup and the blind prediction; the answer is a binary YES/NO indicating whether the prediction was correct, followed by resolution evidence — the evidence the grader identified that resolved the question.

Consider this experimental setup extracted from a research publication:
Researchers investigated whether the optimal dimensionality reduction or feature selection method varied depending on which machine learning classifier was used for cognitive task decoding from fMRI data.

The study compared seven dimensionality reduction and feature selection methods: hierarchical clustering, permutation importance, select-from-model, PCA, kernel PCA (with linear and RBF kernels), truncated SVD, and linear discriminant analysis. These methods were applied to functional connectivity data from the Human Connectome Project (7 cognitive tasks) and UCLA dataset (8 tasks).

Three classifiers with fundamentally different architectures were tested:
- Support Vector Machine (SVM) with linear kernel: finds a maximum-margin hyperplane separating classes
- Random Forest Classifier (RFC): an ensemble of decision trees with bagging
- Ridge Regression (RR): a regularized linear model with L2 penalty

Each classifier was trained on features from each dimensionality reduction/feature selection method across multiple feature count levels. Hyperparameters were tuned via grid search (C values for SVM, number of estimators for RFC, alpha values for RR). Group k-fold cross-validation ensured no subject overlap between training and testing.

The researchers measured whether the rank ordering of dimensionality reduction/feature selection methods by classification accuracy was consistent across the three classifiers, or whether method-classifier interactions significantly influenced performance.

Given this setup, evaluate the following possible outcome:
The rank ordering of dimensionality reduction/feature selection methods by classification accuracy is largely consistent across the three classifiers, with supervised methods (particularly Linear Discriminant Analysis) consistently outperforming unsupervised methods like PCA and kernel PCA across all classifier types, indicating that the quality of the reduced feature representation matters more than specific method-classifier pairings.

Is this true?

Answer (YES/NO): NO